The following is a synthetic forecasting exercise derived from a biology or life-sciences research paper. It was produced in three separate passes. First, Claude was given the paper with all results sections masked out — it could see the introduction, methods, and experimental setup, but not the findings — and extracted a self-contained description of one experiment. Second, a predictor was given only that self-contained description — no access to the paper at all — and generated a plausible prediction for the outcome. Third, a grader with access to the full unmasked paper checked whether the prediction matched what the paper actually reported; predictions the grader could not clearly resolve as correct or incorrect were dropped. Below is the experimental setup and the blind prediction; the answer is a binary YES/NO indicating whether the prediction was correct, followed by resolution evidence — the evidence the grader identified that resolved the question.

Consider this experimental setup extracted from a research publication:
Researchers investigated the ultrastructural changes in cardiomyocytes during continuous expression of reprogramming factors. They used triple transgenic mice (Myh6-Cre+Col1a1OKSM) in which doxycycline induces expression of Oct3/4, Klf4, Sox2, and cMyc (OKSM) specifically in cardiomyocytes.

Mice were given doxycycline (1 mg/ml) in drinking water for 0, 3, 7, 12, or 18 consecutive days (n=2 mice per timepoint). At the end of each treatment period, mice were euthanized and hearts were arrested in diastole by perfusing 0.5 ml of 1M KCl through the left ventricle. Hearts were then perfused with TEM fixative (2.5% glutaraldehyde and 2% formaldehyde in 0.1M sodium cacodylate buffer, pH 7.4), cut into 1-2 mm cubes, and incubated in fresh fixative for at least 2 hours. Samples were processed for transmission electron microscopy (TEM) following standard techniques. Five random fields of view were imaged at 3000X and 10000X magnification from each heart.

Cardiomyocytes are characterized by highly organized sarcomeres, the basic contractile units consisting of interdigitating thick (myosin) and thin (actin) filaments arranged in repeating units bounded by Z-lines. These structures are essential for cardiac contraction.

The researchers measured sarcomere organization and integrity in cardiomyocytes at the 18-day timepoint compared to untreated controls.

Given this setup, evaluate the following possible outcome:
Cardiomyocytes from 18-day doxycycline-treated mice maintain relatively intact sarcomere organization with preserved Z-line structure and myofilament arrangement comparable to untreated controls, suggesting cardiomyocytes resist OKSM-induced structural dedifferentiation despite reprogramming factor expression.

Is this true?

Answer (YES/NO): NO